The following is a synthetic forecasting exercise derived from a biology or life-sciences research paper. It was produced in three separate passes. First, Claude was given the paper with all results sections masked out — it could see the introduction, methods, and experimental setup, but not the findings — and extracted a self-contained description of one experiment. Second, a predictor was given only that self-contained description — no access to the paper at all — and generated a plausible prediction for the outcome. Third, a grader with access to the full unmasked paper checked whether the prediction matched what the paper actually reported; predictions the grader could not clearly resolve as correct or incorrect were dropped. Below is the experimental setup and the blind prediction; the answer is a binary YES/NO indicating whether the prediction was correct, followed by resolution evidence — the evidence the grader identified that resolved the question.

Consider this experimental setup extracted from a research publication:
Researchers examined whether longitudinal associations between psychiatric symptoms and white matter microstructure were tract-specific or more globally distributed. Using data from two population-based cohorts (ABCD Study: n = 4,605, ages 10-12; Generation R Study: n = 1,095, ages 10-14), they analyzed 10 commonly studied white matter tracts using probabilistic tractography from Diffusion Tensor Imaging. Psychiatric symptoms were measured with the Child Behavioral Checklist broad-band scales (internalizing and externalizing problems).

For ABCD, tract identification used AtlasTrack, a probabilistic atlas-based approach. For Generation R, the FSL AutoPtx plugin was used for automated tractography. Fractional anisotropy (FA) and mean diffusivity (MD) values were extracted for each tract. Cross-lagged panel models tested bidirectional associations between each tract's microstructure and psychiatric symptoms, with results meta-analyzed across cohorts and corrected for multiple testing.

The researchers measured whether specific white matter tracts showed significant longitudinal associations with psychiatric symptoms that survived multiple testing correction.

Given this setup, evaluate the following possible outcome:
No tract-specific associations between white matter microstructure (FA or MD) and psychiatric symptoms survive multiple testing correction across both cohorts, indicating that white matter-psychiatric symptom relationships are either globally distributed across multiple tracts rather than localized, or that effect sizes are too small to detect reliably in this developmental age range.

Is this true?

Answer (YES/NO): YES